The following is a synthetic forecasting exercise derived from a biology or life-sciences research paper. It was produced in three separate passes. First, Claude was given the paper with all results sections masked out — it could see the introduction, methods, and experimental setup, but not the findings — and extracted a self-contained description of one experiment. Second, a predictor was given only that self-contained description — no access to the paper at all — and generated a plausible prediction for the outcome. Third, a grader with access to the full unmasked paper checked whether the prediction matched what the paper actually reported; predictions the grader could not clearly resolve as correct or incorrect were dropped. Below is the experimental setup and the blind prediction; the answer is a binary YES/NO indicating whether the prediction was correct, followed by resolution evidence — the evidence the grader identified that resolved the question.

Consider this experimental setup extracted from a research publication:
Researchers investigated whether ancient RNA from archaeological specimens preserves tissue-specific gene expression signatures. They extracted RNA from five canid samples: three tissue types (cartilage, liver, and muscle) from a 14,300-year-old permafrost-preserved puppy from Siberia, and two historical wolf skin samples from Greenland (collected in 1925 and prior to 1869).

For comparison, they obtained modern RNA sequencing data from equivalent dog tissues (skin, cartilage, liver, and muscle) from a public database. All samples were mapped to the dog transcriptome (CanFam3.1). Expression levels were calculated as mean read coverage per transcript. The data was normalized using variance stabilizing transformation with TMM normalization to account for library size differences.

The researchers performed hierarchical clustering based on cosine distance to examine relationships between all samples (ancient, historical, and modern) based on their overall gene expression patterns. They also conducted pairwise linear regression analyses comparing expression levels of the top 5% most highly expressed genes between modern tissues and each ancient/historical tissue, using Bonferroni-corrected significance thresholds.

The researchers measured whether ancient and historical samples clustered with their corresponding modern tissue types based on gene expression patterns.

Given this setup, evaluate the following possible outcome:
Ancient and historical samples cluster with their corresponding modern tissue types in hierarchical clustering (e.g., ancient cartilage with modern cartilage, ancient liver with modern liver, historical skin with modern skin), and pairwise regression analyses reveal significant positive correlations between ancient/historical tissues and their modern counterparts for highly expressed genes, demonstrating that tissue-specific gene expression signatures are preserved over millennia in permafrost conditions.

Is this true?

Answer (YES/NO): NO